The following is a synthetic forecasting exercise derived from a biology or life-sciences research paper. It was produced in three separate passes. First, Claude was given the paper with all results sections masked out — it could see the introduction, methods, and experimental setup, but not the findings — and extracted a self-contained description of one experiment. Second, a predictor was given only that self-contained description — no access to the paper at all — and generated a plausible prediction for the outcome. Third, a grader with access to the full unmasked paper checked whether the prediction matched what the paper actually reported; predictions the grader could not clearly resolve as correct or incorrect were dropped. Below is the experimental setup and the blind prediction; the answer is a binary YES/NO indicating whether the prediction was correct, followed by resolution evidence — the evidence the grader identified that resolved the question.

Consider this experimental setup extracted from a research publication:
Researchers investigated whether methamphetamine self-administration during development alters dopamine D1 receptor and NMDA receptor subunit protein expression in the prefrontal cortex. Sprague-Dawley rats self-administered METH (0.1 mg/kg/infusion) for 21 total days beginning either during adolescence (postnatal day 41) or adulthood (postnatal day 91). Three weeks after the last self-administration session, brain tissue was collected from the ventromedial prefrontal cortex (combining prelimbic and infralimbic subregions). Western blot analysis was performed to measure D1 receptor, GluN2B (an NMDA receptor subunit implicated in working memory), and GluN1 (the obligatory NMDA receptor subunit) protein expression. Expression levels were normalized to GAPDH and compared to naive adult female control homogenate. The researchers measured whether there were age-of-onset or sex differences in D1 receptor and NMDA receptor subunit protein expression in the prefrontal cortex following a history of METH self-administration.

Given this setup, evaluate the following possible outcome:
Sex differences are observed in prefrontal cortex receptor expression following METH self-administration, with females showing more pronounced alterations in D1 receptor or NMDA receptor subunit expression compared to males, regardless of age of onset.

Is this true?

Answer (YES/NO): NO